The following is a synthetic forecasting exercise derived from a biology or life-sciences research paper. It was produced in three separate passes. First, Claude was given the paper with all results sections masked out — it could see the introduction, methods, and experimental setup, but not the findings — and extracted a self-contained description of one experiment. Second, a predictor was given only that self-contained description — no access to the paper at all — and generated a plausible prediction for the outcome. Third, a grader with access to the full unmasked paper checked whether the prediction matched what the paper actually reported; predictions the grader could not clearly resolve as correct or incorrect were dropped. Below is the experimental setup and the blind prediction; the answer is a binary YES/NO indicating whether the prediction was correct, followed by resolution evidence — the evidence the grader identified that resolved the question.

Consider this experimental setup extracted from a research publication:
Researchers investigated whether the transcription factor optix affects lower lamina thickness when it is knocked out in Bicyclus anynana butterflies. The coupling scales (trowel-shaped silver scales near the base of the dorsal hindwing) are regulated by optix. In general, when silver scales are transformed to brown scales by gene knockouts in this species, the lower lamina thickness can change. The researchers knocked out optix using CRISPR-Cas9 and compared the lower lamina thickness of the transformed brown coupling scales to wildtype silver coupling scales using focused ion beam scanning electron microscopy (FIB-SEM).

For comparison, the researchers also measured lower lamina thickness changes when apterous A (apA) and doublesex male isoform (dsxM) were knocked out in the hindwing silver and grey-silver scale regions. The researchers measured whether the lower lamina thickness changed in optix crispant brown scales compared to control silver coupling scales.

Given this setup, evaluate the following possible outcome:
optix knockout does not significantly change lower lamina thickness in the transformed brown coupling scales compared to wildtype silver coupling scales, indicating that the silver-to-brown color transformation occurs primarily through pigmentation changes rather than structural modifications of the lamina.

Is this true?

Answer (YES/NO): NO